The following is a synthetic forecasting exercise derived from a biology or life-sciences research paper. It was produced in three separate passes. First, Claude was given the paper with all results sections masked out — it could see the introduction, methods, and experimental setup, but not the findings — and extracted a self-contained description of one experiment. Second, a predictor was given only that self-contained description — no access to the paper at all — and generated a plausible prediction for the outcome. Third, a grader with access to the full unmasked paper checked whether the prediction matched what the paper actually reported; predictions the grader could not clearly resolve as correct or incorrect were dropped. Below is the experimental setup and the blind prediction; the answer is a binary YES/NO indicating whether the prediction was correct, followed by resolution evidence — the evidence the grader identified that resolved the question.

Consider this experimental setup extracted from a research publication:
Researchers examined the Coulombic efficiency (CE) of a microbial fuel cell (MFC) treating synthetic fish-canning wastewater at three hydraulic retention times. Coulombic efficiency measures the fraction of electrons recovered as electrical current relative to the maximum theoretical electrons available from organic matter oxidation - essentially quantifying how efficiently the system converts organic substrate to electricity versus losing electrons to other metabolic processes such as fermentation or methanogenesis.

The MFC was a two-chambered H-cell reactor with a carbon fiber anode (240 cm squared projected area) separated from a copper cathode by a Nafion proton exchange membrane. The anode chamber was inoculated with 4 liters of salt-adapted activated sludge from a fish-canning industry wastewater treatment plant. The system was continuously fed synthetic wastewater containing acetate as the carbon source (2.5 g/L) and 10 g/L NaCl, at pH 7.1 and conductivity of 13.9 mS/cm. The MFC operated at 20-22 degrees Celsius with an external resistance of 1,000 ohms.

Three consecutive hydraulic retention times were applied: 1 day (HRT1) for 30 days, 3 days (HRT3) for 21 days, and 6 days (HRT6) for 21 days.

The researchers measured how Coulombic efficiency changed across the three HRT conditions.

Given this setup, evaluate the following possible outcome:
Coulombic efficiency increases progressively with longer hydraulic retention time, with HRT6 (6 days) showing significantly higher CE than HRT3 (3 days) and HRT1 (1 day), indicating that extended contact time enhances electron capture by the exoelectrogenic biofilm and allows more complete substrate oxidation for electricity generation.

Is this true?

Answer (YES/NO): NO